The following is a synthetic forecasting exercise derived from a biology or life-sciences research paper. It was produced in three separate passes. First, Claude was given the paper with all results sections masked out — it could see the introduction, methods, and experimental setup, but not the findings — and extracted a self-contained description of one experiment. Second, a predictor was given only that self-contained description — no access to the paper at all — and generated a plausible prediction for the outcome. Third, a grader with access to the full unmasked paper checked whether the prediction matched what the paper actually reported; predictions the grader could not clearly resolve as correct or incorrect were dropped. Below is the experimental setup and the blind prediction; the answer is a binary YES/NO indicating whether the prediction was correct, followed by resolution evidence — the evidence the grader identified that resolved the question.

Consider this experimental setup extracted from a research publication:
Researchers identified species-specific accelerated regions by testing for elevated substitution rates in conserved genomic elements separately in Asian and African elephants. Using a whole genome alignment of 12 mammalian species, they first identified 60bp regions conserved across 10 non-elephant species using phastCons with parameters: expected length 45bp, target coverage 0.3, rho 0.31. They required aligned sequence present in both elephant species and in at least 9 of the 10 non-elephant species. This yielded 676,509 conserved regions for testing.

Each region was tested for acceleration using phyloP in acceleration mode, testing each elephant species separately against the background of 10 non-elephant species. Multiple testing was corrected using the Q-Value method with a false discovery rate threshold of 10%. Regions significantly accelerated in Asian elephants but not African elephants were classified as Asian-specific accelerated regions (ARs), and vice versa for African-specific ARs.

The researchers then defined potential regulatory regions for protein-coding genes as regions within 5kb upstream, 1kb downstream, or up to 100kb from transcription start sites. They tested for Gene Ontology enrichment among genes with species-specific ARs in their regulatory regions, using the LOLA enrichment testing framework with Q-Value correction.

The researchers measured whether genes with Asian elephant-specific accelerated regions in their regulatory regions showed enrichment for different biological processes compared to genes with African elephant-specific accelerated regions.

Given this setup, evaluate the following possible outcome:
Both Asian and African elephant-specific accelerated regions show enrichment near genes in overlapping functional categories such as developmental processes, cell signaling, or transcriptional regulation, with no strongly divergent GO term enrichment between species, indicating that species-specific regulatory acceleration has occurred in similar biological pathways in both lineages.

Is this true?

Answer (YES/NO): NO